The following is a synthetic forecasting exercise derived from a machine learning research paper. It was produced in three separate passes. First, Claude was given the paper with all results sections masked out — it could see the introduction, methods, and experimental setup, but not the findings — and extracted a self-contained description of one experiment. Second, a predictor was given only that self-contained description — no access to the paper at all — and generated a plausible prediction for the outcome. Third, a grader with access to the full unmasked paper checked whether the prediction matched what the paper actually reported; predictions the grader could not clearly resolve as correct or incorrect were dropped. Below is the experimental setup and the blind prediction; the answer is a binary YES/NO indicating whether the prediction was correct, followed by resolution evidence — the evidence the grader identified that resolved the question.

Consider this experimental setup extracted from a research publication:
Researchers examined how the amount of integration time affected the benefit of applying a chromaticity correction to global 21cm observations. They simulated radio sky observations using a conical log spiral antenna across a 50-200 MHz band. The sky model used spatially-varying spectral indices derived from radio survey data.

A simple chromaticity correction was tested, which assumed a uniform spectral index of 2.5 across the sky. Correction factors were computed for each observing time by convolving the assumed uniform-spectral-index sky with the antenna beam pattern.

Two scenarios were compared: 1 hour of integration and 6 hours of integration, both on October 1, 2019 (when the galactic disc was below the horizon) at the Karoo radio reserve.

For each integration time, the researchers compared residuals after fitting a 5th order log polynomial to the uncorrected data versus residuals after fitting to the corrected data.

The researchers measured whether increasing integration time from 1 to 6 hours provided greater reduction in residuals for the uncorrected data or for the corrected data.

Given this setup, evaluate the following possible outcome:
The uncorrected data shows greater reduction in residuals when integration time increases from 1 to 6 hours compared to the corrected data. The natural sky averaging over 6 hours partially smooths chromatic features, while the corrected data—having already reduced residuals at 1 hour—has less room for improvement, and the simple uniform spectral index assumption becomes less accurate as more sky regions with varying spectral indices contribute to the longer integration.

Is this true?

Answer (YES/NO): YES